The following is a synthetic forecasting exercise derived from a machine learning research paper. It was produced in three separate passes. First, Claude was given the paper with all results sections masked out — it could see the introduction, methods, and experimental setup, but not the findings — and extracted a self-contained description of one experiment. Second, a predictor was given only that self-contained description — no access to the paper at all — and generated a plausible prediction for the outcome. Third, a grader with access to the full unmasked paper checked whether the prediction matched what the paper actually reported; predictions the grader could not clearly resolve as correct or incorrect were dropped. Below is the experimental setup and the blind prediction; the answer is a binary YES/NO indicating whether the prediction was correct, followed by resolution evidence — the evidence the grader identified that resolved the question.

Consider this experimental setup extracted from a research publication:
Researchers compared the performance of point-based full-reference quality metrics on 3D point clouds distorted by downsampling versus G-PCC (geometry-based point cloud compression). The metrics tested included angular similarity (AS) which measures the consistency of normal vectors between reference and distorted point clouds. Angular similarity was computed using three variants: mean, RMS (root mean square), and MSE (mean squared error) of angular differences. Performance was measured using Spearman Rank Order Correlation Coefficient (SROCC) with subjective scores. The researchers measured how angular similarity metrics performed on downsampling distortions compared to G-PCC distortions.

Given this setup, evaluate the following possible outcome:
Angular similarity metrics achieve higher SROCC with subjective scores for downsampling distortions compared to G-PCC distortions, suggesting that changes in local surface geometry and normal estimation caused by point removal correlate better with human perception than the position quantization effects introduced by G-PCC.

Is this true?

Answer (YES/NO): YES